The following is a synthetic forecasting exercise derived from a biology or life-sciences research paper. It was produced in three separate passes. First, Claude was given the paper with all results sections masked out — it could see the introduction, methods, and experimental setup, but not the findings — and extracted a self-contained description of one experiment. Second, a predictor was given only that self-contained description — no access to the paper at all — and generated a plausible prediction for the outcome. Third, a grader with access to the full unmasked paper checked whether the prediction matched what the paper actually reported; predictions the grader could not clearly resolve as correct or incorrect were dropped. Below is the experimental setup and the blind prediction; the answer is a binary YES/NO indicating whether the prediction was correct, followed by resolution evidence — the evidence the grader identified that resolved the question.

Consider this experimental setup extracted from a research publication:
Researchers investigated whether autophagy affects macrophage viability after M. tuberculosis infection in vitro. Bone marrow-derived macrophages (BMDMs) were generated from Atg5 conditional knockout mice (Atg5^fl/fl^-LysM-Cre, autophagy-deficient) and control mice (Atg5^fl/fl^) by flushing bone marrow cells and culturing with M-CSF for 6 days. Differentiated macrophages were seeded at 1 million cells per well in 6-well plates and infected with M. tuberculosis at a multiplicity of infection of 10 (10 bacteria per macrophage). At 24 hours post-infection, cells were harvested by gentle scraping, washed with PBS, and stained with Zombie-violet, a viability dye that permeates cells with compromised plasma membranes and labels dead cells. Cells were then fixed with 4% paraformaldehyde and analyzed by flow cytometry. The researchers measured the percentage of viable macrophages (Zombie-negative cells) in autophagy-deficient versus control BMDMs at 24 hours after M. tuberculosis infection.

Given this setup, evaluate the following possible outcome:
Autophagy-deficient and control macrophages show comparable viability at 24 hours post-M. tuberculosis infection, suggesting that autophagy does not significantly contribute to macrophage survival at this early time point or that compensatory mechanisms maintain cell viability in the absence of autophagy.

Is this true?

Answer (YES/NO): YES